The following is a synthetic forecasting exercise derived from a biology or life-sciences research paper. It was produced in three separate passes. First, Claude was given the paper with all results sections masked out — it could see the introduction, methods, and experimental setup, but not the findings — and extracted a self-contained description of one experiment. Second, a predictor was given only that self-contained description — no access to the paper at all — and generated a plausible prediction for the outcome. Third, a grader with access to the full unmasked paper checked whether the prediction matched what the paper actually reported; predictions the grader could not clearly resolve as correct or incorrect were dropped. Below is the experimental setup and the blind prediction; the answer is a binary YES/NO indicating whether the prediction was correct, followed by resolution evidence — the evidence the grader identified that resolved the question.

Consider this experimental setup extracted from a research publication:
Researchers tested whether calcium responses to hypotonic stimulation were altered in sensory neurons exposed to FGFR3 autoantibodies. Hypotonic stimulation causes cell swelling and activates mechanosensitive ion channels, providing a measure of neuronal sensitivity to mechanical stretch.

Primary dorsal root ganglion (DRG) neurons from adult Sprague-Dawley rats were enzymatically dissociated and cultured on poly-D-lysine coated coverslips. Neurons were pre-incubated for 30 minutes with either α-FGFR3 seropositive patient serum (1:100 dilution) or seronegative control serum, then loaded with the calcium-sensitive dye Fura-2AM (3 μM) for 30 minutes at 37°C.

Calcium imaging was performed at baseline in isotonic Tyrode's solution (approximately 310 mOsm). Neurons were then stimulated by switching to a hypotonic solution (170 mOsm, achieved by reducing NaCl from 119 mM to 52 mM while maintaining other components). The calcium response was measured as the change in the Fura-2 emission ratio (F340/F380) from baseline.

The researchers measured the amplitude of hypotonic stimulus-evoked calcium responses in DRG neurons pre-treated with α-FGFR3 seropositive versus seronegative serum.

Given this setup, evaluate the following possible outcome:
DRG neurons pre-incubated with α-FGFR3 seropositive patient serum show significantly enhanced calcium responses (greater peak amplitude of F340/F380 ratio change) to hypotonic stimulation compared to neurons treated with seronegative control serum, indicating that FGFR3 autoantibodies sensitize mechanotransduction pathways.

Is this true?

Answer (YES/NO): NO